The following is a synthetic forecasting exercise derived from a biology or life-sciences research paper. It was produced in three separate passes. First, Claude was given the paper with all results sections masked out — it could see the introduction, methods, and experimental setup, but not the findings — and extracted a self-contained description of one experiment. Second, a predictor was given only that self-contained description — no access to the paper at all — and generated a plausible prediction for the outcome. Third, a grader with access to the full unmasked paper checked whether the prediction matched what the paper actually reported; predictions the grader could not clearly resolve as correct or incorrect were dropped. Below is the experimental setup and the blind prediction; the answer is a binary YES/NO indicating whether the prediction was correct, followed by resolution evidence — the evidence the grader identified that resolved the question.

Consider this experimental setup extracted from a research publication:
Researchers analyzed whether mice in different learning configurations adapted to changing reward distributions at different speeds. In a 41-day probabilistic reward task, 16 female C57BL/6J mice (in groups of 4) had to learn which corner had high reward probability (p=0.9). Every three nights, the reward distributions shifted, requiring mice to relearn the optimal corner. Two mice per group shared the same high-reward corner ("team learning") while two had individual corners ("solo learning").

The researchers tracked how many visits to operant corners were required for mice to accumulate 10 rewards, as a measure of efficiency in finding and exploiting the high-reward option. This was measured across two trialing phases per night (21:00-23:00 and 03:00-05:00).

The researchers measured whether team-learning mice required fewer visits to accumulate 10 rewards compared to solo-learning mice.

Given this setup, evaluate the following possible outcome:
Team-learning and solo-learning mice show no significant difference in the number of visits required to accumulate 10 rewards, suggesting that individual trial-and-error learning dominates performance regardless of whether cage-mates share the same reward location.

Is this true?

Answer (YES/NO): YES